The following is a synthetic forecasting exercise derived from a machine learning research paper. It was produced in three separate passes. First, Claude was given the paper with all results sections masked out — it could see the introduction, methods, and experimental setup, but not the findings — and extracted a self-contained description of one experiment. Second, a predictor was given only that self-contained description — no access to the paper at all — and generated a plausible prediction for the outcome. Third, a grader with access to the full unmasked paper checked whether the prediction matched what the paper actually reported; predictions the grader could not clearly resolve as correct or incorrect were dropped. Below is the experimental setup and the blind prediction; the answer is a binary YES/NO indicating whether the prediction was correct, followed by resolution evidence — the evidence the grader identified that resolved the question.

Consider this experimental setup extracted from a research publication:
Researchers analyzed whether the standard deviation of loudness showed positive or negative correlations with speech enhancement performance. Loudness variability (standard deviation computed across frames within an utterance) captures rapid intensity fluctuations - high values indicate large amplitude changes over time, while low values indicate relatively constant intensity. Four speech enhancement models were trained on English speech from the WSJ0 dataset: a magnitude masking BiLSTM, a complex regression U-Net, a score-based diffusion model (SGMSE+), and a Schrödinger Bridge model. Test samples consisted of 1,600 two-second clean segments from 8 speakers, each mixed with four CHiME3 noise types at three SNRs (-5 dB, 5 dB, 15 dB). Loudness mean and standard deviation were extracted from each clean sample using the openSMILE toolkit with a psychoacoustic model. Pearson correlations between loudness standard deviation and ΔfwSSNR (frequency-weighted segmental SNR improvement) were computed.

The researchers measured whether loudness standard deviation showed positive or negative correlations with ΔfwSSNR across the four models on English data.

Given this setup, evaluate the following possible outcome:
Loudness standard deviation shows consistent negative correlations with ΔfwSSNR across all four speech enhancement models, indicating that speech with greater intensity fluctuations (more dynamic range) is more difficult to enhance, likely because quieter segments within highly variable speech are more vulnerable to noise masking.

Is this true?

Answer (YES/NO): YES